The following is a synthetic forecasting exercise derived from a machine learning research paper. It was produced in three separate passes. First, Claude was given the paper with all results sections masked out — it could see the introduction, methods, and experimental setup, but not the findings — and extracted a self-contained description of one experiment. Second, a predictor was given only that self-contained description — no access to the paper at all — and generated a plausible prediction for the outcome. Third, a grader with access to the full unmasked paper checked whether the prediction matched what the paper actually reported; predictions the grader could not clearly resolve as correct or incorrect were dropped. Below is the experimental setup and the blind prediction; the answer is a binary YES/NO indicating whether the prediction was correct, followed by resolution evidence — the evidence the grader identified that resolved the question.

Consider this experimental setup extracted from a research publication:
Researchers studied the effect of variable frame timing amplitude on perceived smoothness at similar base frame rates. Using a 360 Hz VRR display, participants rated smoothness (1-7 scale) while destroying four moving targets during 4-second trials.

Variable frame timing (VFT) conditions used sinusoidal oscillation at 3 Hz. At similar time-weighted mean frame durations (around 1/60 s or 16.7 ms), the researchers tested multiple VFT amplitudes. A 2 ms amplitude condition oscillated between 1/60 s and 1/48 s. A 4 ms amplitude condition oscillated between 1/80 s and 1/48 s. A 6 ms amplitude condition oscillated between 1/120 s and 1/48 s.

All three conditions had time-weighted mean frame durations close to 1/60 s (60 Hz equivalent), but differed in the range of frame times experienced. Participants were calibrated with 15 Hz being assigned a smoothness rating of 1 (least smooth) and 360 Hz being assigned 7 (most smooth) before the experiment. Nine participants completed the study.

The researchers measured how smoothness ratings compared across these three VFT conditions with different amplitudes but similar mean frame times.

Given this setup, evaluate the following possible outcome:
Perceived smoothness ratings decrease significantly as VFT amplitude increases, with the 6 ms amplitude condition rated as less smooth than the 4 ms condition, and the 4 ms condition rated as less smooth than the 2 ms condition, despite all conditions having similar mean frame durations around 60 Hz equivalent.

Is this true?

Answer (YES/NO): YES